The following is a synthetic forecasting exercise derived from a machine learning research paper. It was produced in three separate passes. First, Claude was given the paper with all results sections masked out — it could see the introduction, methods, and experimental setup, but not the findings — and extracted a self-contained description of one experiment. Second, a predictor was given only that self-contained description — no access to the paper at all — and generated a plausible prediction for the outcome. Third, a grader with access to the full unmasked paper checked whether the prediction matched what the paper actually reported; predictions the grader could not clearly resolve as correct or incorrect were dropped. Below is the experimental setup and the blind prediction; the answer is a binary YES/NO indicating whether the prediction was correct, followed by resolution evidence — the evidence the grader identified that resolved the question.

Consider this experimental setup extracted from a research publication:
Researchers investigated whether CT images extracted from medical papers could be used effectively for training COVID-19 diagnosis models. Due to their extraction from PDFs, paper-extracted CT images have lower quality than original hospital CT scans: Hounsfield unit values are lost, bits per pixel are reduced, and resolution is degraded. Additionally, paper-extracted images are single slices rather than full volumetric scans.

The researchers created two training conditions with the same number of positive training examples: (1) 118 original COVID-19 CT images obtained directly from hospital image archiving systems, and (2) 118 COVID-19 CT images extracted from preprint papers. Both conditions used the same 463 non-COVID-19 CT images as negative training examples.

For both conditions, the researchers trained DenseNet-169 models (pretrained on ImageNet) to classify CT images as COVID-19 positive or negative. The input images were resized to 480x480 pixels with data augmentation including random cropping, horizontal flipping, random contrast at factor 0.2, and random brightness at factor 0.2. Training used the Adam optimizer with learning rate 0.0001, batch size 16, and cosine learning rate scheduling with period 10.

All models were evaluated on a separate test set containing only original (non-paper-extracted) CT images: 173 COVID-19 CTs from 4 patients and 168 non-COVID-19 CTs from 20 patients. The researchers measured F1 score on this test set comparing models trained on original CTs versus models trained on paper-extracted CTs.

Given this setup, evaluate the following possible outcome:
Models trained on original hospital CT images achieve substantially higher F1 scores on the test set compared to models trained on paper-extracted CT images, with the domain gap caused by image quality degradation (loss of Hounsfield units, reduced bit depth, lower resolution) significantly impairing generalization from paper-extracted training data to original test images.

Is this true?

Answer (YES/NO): YES